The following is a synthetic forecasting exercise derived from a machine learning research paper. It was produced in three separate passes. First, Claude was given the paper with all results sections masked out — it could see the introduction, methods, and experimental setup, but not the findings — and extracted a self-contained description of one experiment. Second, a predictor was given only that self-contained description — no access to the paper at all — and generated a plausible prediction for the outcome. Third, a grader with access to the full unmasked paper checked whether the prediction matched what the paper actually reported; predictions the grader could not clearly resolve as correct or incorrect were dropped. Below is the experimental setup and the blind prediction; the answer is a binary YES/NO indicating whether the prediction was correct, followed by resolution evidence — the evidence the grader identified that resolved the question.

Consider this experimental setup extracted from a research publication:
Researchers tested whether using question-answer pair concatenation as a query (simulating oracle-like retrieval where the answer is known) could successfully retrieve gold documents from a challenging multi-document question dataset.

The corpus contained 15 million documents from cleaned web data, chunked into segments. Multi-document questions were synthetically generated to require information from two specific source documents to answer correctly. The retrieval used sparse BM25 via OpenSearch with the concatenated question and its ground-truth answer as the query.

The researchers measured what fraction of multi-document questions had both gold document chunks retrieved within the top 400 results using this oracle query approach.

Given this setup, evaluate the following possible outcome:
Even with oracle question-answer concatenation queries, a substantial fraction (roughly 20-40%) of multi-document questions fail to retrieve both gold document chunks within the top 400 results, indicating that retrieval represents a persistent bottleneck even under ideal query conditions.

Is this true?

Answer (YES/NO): NO